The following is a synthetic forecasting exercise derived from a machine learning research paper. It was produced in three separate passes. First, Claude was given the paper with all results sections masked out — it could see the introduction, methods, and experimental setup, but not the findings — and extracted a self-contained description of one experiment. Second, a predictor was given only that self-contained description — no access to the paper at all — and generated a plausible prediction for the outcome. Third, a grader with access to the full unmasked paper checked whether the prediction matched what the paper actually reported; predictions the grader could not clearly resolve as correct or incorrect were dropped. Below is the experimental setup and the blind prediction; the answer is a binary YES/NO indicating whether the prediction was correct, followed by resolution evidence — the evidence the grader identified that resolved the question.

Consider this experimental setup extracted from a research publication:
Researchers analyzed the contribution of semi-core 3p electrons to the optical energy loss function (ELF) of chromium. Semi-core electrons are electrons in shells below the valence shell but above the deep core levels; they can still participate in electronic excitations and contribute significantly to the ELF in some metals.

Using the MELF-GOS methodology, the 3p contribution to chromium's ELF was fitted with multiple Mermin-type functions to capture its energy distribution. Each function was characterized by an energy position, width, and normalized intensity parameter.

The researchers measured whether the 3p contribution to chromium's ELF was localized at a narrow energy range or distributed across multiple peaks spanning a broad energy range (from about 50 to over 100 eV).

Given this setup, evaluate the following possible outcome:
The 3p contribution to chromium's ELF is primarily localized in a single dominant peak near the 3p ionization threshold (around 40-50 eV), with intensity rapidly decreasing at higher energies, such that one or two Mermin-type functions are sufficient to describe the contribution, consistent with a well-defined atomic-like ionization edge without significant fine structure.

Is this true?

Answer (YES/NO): NO